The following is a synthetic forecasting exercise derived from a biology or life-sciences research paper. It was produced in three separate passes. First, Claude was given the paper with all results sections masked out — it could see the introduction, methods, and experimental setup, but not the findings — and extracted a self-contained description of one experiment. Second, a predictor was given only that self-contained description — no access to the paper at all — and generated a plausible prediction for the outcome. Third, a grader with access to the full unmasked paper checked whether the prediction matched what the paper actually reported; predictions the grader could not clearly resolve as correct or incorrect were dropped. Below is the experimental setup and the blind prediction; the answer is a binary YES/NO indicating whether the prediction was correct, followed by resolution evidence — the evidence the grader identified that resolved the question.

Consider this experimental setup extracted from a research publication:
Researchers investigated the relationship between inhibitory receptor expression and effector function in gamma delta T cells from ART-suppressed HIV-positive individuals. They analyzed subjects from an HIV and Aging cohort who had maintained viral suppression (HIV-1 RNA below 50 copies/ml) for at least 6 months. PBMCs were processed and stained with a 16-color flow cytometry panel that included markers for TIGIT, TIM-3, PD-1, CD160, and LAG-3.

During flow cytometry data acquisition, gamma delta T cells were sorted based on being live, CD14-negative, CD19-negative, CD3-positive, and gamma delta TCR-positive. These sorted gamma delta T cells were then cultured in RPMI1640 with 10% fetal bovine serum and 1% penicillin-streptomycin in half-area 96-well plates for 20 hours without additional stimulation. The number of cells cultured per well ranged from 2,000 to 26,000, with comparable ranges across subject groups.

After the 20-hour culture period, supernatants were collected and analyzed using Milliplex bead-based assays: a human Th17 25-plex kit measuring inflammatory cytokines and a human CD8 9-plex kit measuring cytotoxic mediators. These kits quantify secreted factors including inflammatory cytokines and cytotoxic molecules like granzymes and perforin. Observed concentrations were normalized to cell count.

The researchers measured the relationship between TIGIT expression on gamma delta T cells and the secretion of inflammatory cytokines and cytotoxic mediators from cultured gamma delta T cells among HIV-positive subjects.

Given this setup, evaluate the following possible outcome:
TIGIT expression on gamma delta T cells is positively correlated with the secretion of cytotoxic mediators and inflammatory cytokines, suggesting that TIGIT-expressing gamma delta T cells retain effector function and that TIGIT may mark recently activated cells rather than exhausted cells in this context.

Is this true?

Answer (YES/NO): YES